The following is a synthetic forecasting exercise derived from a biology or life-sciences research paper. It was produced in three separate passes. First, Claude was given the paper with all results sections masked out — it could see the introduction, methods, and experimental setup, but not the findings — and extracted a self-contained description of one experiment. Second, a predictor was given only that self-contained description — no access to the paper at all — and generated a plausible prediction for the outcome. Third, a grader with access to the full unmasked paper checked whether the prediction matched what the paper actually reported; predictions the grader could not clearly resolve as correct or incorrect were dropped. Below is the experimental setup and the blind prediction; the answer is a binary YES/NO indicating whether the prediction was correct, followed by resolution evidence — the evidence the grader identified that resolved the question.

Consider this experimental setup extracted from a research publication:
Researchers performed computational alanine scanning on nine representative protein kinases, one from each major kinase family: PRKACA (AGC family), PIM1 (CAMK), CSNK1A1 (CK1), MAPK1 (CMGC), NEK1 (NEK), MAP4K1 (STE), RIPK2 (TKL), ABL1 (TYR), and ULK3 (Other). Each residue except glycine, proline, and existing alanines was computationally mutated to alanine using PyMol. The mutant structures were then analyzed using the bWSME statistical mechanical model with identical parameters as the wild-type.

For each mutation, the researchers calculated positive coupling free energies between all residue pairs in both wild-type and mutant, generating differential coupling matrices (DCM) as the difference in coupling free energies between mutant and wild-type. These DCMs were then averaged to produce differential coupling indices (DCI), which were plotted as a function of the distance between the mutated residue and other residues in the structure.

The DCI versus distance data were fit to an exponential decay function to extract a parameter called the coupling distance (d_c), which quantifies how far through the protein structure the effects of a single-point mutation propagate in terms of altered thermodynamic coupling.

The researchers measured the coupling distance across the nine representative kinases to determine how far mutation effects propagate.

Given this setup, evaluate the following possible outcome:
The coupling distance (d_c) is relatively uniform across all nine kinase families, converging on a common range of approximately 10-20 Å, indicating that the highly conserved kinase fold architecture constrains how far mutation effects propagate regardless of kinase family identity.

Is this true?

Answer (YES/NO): NO